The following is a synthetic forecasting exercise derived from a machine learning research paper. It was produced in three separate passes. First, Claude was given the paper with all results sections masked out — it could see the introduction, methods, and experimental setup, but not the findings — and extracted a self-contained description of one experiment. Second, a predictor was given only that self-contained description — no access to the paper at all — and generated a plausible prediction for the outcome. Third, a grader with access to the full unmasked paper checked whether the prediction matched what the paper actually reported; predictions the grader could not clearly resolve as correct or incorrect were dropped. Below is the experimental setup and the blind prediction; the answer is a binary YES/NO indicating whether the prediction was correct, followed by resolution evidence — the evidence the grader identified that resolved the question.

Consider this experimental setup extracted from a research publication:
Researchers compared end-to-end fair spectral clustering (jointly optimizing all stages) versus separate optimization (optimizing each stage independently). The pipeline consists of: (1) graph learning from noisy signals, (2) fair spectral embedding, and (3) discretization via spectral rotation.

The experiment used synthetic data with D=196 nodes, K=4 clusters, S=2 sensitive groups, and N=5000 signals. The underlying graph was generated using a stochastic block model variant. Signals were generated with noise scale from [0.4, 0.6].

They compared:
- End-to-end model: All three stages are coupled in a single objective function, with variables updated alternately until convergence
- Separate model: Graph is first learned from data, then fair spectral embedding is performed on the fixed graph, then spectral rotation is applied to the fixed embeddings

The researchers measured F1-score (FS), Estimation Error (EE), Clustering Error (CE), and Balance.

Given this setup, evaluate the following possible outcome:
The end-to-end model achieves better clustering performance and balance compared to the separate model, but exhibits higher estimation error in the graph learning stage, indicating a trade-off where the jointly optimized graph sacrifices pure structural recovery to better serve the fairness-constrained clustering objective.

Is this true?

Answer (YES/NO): NO